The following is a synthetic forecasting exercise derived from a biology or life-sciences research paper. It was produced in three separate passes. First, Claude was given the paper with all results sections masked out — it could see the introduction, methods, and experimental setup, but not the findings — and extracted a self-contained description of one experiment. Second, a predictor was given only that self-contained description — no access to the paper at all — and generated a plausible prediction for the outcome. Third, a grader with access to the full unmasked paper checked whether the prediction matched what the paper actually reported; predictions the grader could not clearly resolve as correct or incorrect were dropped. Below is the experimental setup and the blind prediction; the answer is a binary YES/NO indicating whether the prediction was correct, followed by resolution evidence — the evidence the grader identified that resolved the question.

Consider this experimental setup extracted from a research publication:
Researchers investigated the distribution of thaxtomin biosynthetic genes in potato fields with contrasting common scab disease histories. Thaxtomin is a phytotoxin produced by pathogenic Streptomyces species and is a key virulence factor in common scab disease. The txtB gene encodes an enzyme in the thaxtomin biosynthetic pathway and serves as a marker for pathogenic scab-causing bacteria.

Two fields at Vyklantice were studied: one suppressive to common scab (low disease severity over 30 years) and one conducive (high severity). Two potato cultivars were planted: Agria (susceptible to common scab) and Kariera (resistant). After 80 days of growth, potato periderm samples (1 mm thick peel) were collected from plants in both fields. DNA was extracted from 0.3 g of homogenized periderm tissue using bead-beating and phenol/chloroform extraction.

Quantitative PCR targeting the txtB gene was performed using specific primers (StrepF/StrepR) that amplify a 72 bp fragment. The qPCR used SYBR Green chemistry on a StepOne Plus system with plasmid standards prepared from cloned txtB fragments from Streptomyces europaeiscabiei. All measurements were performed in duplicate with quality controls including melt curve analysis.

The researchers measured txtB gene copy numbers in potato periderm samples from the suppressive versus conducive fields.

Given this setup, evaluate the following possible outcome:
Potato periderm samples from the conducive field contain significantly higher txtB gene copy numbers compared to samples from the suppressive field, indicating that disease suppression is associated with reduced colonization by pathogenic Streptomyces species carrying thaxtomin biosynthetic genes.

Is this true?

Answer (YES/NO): YES